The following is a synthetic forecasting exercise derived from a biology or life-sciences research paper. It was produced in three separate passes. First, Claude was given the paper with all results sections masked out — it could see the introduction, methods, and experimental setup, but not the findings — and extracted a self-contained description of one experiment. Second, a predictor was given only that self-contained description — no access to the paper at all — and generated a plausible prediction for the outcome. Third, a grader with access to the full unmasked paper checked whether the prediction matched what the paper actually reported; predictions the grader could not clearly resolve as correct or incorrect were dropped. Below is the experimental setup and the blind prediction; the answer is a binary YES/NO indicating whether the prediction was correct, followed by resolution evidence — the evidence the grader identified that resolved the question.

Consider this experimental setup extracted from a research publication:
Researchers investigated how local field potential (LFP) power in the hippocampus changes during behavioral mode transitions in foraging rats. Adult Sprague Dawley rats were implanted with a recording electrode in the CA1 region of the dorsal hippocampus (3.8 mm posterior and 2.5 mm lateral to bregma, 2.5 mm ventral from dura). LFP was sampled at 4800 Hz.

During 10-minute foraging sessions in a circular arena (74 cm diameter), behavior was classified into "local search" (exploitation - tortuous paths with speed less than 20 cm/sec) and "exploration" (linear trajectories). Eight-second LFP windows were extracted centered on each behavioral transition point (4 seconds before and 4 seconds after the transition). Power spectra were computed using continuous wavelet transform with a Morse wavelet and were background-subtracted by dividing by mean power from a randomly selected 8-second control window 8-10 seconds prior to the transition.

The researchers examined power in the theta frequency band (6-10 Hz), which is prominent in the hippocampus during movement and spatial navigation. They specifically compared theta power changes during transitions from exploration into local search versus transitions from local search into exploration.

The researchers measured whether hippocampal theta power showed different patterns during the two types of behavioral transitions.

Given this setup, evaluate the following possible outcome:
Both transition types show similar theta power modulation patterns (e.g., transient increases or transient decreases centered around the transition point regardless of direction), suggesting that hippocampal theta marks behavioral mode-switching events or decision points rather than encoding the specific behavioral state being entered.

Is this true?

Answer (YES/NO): NO